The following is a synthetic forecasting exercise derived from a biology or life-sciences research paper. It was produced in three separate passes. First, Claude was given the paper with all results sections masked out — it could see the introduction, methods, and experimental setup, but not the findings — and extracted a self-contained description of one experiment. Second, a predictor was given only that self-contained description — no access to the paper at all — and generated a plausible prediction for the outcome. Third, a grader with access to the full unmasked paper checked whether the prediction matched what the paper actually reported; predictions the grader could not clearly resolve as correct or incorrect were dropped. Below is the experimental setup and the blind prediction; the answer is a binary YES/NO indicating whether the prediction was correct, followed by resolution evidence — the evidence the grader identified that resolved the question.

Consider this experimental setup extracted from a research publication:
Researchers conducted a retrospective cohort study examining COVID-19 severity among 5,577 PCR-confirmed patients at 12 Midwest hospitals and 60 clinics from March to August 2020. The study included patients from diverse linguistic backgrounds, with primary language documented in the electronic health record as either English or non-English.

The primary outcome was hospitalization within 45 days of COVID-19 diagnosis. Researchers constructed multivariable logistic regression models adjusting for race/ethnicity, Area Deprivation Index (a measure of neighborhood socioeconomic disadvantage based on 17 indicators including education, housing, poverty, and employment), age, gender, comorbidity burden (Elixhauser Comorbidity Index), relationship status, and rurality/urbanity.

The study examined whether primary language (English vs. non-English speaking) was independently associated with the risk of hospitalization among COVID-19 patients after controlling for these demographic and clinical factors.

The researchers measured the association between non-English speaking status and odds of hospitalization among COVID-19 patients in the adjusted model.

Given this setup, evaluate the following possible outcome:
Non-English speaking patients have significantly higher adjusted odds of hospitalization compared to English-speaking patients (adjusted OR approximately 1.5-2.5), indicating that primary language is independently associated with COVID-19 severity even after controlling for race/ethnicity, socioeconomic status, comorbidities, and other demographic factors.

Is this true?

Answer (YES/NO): YES